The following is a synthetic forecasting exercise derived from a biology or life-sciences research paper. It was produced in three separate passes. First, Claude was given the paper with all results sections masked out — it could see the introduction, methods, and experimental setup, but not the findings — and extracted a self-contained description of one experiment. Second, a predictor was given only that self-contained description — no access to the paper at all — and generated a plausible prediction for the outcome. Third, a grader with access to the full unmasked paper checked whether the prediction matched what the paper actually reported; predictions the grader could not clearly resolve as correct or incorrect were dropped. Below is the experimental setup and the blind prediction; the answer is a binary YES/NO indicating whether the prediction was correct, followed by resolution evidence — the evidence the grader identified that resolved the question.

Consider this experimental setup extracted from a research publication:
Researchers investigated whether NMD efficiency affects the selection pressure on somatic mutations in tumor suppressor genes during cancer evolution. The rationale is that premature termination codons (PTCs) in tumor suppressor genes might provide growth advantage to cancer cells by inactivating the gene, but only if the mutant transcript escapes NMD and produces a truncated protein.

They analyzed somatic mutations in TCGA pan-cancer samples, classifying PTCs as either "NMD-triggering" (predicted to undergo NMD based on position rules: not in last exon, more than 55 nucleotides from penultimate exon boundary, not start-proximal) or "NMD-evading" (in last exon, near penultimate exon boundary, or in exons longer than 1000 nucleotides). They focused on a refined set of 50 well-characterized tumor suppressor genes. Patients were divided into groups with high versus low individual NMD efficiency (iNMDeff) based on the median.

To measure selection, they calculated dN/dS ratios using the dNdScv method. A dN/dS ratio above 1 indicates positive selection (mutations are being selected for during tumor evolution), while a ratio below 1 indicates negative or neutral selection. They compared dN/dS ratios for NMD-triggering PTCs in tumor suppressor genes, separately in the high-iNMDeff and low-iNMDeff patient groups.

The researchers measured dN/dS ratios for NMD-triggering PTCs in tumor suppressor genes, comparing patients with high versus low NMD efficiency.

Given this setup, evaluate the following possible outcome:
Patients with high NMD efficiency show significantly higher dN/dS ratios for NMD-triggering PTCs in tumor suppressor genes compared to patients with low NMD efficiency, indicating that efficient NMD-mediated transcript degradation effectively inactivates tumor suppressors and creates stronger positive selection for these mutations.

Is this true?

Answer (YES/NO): NO